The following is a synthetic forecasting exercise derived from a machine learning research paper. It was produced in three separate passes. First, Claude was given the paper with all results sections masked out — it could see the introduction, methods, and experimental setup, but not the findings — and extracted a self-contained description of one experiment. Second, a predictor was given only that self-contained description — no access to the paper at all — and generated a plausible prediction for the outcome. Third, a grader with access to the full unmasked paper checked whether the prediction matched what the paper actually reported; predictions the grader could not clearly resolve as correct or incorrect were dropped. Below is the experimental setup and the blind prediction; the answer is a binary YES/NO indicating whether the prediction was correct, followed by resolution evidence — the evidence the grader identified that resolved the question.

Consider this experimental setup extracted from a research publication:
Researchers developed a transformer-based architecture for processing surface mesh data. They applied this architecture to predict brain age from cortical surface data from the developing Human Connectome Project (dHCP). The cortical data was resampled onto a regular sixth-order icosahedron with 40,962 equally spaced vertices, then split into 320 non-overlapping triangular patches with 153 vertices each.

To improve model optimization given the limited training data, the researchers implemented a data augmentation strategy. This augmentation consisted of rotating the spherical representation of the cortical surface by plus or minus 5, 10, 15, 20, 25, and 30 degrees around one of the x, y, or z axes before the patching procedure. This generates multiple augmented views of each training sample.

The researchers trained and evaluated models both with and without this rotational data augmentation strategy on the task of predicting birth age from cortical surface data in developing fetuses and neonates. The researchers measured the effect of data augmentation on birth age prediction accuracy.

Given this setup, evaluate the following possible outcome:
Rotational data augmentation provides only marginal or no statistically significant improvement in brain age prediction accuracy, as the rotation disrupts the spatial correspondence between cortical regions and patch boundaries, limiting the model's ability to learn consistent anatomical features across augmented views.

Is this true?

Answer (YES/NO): NO